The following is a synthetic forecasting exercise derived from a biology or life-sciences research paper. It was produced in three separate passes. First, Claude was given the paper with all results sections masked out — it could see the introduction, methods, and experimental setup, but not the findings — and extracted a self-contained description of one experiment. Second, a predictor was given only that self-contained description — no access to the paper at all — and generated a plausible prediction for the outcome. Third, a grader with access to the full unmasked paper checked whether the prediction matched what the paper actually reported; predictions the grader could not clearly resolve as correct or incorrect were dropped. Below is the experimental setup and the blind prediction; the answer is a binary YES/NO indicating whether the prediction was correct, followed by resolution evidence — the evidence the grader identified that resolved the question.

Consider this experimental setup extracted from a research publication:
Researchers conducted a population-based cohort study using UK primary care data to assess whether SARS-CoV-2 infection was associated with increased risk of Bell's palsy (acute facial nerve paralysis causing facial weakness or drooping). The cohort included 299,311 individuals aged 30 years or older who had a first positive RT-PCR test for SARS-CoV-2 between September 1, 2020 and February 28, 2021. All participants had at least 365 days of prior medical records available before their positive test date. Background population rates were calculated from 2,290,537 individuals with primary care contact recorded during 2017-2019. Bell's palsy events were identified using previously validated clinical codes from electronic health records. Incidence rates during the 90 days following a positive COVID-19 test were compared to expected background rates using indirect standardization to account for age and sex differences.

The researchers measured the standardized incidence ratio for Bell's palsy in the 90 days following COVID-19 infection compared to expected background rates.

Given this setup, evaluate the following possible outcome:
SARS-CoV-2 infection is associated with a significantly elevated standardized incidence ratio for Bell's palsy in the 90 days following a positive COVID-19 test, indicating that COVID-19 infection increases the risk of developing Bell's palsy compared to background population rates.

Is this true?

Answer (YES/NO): NO